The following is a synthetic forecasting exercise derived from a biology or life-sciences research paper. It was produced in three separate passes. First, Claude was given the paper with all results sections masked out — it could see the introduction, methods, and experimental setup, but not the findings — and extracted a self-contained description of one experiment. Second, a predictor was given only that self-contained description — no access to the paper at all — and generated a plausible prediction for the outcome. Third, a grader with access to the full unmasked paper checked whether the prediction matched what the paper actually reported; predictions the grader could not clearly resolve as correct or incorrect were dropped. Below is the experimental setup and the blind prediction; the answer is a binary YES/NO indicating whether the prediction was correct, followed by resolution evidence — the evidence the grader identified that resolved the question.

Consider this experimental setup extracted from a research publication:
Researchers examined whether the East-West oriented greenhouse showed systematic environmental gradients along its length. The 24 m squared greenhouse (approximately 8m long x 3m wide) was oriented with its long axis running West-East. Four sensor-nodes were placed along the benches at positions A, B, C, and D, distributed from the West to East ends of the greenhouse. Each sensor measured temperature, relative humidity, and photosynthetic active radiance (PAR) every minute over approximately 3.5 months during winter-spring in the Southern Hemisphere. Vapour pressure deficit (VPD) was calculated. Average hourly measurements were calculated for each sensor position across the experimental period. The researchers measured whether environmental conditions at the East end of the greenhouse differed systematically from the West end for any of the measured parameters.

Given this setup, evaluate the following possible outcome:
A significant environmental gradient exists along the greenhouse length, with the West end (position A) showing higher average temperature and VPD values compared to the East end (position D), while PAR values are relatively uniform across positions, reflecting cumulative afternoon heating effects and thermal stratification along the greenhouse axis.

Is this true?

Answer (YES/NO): NO